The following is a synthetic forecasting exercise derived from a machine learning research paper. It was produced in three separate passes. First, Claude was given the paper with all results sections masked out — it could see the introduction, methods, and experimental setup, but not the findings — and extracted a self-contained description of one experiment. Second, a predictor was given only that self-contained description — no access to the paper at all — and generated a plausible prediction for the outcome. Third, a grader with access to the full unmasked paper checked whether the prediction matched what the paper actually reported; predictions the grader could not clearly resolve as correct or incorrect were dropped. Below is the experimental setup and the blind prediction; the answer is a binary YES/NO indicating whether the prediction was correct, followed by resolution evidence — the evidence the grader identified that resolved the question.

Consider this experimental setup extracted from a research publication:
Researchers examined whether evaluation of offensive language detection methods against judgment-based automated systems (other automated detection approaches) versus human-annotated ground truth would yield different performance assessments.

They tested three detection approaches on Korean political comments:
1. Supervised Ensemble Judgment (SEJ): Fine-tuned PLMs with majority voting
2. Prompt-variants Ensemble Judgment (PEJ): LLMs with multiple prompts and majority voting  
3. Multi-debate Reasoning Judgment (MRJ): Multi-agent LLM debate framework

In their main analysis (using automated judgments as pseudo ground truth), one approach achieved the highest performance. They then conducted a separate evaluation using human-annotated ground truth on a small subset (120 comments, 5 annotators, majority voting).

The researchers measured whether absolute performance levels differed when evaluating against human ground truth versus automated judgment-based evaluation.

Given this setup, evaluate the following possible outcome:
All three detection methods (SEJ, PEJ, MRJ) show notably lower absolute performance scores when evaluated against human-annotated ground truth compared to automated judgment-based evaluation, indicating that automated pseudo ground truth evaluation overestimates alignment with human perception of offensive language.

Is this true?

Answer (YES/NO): YES